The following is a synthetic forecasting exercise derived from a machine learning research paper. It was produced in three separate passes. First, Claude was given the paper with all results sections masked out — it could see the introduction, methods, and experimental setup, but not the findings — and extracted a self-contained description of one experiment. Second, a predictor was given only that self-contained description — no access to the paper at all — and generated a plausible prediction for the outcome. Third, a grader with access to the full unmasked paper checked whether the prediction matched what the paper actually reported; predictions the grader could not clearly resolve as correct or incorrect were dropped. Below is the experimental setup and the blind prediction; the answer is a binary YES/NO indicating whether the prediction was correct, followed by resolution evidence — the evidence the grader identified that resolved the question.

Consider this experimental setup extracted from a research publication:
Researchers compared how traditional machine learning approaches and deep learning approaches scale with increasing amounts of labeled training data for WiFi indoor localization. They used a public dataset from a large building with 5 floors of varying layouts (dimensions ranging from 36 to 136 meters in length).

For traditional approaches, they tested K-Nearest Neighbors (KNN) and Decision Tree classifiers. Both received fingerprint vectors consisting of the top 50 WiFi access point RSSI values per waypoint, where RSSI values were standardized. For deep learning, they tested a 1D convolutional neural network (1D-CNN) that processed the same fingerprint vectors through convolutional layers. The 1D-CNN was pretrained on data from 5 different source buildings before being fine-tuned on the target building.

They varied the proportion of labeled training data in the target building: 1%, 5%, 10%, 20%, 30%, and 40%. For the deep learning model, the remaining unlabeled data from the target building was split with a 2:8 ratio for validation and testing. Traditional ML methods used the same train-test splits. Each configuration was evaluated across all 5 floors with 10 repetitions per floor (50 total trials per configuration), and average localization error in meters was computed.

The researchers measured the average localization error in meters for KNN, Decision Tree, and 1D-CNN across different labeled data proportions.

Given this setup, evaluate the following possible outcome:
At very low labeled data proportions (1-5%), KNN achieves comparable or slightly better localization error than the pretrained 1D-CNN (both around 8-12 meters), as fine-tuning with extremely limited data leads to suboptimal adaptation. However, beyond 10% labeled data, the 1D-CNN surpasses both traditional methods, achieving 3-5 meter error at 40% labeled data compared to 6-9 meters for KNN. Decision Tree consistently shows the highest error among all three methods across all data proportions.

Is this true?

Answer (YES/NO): NO